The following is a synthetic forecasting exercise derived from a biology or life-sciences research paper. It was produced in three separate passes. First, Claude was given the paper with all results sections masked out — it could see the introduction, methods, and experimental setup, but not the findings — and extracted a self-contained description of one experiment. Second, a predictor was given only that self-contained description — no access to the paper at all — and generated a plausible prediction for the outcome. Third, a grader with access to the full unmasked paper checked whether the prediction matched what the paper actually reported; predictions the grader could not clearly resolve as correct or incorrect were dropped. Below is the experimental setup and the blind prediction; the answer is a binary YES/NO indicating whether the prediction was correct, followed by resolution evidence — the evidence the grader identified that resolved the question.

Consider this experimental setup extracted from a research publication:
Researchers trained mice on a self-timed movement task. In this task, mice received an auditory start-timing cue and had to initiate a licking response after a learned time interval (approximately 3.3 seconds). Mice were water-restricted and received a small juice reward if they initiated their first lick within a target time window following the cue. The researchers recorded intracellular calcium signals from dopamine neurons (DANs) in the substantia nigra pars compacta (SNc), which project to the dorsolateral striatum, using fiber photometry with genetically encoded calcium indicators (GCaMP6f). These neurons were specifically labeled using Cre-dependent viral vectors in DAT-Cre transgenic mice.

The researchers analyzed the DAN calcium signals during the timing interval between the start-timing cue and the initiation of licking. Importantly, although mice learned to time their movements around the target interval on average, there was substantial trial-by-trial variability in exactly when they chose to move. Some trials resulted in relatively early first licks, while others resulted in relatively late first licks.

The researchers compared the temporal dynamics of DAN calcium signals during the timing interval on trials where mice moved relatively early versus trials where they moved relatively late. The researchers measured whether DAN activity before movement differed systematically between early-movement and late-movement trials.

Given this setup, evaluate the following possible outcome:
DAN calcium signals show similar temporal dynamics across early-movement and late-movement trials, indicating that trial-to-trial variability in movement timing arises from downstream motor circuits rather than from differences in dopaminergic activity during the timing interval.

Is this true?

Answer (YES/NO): NO